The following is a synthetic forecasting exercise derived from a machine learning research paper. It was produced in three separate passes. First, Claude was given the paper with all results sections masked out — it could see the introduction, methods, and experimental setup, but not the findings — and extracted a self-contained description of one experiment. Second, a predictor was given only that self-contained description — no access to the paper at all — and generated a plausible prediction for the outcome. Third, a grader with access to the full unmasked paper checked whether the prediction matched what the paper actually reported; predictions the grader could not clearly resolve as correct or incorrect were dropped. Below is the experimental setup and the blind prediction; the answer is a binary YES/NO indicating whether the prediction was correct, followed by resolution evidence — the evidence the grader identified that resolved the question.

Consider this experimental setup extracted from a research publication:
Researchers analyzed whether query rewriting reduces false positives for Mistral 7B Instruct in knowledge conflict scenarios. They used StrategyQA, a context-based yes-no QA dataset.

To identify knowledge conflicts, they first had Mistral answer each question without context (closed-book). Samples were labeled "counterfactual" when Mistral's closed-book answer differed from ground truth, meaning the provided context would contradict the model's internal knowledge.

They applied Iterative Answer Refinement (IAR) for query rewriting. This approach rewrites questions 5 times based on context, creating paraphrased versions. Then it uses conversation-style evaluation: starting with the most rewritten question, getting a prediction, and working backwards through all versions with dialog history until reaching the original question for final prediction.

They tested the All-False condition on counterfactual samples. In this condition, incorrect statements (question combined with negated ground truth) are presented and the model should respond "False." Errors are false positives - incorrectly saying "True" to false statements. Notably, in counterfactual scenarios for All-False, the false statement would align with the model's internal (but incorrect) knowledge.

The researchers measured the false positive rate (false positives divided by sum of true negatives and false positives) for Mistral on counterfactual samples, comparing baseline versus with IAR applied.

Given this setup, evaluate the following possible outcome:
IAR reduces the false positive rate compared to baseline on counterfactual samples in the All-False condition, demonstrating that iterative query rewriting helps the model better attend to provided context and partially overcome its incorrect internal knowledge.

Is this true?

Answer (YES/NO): YES